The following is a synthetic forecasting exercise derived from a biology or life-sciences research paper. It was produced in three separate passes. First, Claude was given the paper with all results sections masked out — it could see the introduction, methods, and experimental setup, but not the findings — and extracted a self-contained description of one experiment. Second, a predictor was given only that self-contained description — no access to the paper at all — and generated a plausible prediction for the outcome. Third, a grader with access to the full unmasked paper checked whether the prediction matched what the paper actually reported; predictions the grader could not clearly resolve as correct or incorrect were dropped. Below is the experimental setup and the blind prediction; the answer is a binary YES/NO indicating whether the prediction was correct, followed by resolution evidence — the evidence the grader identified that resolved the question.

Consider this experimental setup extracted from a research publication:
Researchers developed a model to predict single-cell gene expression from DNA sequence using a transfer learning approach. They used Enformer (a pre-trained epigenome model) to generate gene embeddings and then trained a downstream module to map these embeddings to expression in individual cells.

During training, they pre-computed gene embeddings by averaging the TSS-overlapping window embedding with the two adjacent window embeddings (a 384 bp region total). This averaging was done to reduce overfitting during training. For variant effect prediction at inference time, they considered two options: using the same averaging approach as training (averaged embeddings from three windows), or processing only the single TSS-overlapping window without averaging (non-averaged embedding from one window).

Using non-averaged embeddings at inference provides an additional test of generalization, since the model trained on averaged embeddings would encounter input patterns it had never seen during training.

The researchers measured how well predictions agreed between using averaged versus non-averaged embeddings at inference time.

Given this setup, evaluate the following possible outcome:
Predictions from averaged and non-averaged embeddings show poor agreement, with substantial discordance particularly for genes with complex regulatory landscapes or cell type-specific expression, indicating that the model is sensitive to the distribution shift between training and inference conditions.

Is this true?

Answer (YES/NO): NO